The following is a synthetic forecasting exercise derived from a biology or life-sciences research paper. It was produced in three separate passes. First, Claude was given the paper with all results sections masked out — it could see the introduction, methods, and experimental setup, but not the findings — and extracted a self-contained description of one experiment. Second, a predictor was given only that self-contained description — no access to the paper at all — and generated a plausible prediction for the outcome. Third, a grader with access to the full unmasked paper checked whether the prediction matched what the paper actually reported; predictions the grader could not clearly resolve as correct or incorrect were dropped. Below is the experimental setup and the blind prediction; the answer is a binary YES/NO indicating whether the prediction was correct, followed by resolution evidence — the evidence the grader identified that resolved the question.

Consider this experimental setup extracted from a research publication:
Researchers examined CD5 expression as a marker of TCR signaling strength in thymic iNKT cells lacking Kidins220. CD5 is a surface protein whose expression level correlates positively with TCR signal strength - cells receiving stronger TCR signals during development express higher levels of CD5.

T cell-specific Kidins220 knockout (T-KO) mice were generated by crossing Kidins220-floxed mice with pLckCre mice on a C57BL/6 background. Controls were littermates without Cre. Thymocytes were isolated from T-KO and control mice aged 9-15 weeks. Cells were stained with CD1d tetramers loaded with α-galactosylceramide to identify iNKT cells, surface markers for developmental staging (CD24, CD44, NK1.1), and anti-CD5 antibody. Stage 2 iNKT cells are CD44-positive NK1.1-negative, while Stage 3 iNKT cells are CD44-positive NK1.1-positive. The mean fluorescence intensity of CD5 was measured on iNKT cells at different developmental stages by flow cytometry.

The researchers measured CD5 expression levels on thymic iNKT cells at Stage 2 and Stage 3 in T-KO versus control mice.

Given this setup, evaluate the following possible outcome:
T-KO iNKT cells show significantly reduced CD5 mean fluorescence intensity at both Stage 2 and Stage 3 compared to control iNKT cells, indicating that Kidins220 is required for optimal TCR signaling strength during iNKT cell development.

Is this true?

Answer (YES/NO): NO